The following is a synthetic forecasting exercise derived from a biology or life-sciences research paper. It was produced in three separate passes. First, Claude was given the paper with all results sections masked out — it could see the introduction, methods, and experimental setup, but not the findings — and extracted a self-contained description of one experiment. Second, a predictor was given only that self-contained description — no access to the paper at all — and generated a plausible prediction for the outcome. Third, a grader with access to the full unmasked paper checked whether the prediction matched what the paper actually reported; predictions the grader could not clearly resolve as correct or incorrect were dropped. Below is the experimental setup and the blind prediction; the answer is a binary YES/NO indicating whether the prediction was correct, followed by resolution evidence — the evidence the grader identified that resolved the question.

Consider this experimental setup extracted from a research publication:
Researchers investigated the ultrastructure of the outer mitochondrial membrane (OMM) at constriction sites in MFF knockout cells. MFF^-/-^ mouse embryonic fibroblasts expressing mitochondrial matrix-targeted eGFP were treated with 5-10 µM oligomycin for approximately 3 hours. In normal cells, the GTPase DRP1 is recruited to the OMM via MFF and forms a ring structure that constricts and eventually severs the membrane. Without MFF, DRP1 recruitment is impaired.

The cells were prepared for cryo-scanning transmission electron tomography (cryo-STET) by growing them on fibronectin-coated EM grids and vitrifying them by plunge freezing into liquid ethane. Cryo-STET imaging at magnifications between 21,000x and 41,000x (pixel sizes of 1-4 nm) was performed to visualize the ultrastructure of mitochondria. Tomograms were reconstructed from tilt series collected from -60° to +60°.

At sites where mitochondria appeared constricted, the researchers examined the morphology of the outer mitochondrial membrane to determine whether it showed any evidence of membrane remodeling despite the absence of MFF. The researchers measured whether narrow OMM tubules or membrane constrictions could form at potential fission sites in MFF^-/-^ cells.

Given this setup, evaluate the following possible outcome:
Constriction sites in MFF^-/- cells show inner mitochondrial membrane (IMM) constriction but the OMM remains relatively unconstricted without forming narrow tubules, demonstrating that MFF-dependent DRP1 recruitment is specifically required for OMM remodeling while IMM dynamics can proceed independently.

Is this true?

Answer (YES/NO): NO